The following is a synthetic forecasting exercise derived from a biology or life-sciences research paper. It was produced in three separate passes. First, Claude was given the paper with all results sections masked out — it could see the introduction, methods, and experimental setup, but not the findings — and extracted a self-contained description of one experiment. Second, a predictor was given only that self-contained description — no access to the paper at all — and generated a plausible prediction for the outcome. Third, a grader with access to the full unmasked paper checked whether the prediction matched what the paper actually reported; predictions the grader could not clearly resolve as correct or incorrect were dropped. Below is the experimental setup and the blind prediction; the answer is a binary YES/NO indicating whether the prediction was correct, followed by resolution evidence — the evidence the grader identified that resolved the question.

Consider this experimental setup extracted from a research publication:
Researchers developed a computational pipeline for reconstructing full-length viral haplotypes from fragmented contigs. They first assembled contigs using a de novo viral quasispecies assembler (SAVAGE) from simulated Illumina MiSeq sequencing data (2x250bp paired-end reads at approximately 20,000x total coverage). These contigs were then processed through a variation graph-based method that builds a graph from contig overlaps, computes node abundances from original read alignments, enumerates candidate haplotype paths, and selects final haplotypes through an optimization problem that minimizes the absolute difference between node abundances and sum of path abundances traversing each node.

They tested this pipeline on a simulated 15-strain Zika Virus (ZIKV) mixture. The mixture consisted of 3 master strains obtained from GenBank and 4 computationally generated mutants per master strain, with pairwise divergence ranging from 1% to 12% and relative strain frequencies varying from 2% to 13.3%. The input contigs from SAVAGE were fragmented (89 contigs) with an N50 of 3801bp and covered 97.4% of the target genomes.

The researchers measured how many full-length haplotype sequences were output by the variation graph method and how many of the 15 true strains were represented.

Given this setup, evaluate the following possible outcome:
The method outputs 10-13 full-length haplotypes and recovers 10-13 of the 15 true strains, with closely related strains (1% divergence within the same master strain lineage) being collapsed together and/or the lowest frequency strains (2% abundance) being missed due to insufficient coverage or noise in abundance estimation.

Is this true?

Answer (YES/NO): NO